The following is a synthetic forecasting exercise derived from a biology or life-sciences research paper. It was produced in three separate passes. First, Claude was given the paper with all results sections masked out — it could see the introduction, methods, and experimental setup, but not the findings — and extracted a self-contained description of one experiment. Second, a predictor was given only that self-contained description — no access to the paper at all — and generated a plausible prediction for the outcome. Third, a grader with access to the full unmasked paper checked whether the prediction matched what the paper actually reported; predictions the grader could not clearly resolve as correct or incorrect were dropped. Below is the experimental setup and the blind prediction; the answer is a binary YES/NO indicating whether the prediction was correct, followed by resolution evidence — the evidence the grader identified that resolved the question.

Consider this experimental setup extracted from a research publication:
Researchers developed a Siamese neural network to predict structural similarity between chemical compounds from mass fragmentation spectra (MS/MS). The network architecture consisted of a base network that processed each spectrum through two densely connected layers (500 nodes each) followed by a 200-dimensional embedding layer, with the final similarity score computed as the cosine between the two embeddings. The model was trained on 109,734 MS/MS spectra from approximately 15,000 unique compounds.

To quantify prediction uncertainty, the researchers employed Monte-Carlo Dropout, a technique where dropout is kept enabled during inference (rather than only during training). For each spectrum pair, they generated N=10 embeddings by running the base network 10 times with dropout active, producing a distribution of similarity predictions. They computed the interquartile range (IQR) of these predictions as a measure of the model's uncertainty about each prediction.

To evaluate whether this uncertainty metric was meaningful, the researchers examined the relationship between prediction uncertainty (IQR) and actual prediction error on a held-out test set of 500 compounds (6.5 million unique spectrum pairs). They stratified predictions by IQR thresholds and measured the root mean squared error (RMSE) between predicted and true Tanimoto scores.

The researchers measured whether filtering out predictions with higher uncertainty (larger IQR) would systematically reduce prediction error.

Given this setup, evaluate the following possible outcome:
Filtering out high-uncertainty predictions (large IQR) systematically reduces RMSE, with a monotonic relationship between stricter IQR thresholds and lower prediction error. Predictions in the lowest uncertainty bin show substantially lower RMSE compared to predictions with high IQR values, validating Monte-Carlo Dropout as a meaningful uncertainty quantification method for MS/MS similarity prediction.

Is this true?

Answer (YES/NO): YES